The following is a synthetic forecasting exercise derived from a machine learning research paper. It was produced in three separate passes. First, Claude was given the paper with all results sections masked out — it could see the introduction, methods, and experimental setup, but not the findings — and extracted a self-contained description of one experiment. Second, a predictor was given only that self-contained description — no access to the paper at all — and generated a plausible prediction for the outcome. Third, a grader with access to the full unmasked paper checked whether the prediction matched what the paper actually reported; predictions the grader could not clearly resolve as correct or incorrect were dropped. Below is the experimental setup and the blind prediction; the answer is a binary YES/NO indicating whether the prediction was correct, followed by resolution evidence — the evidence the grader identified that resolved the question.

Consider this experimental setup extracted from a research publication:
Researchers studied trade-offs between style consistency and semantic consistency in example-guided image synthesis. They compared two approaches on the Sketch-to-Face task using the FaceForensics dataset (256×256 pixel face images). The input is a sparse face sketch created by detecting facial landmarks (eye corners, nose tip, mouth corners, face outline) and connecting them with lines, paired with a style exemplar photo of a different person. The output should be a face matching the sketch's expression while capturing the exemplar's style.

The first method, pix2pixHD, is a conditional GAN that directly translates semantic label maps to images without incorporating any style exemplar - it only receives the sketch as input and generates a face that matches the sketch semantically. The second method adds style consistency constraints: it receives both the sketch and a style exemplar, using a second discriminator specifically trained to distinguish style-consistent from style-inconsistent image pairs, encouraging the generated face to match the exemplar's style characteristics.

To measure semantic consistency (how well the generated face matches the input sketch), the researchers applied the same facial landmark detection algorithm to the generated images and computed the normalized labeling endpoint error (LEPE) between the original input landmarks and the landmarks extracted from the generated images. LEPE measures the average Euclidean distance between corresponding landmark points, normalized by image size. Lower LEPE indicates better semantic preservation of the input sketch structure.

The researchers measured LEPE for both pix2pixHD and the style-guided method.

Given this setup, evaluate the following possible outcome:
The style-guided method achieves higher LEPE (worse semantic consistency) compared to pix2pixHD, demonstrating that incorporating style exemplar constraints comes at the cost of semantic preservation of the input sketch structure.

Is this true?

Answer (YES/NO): YES